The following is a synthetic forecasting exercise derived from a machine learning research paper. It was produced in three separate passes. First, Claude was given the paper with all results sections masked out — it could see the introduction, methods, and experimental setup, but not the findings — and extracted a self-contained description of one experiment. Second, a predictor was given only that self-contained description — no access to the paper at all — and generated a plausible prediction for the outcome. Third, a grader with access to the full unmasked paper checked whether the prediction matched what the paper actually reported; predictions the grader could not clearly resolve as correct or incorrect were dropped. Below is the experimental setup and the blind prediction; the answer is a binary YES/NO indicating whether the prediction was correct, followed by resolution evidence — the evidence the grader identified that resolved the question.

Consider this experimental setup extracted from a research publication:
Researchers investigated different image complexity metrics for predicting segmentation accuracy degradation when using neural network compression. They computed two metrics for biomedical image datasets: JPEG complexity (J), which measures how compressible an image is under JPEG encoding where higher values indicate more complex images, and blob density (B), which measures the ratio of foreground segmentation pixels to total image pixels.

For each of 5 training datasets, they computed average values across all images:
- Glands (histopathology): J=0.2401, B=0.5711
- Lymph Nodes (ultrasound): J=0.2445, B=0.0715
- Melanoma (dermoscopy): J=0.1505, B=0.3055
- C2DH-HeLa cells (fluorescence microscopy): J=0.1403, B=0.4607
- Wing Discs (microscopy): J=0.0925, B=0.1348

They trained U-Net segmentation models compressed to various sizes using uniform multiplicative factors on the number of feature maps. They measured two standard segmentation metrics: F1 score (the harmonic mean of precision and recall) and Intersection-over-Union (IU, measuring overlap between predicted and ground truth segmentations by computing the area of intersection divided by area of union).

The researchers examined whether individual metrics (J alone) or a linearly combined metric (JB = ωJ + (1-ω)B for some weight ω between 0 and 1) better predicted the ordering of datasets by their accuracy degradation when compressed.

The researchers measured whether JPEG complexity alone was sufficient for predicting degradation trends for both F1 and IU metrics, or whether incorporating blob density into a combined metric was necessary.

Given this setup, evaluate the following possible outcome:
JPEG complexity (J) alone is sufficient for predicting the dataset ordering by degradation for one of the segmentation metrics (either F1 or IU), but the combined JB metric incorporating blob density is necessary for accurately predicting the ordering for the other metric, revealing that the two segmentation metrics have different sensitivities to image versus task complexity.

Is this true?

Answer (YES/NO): YES